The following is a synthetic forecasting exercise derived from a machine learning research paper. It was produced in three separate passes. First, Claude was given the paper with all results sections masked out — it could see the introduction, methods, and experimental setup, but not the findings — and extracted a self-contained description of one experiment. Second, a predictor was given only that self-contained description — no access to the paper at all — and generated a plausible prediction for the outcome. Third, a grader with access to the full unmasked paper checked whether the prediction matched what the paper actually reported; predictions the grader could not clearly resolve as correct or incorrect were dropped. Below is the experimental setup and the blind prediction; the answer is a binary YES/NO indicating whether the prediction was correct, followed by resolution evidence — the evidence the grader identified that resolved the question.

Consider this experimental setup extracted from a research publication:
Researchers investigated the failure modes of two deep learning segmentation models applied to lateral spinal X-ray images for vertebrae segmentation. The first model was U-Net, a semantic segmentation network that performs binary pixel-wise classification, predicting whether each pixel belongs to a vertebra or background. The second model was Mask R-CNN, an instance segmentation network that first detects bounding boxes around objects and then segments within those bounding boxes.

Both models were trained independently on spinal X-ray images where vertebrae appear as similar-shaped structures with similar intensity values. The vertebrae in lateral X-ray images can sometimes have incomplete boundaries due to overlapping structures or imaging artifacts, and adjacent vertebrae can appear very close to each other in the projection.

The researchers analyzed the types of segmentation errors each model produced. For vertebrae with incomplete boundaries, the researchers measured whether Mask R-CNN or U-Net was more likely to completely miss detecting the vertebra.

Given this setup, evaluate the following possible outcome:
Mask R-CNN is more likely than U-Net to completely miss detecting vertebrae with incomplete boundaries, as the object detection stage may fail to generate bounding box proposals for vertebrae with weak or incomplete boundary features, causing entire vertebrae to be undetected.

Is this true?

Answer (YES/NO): YES